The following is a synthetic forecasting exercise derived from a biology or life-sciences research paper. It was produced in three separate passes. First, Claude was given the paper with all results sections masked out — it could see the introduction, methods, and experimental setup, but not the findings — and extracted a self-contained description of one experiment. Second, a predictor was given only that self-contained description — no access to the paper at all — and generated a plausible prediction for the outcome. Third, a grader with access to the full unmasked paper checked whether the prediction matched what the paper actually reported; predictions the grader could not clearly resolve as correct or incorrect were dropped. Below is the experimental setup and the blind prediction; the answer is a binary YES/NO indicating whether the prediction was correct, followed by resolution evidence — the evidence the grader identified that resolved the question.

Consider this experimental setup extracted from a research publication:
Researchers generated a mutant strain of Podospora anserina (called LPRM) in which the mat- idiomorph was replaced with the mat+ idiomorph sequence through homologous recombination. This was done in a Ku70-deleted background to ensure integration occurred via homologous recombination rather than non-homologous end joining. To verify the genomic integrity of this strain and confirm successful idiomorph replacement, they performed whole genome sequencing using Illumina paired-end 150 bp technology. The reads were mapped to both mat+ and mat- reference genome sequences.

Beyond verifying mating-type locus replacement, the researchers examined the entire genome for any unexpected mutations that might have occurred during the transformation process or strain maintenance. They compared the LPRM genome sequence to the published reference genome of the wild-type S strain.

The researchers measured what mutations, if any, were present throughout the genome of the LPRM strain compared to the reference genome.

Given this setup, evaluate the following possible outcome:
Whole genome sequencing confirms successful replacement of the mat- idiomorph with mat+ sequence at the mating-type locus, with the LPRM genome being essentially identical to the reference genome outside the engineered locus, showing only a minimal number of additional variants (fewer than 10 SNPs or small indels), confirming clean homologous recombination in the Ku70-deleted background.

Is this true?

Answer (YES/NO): YES